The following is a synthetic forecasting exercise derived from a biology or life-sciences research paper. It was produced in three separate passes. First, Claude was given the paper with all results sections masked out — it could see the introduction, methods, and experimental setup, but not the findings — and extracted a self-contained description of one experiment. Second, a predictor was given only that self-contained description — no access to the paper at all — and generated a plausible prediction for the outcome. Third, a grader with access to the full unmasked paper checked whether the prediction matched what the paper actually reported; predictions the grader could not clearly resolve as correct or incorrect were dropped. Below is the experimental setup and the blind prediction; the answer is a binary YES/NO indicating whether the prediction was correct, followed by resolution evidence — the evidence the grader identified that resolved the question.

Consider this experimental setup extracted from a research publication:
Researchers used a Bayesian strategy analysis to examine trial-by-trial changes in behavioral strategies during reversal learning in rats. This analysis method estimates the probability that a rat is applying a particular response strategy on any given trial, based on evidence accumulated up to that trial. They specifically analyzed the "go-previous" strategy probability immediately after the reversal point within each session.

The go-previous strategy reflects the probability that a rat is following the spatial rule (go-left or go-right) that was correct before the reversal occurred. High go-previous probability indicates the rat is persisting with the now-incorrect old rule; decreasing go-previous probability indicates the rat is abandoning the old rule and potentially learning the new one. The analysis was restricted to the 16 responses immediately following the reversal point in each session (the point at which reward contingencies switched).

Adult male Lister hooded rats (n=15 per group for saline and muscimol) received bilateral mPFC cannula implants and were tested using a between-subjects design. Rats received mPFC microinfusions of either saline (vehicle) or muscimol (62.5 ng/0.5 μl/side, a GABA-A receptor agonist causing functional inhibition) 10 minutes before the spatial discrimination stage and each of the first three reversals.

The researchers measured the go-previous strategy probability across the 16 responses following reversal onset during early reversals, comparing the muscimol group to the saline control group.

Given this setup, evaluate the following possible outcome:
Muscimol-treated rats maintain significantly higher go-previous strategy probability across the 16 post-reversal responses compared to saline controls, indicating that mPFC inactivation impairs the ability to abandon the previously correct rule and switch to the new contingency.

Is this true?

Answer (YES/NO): NO